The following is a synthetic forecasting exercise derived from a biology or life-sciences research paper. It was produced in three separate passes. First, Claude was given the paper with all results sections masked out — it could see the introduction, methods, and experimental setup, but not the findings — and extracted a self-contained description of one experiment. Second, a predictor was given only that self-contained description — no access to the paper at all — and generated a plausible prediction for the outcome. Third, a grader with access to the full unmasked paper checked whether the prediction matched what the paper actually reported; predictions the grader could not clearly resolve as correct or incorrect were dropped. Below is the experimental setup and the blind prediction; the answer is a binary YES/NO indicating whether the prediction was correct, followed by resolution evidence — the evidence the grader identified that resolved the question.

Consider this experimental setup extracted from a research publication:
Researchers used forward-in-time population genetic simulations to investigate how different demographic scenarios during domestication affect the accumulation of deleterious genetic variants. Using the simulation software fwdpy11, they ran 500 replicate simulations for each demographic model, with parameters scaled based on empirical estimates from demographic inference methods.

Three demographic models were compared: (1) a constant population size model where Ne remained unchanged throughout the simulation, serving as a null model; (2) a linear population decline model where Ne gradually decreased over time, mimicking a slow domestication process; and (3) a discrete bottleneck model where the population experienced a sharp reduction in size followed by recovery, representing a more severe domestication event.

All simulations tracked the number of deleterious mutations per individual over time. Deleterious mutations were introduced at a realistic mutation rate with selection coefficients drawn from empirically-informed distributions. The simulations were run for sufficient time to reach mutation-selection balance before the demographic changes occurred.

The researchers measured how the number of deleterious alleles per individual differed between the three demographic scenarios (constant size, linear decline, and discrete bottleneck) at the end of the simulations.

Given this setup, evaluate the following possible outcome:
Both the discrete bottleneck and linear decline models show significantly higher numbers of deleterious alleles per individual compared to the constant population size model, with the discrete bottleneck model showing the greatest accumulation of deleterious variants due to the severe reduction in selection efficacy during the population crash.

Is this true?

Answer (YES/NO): NO